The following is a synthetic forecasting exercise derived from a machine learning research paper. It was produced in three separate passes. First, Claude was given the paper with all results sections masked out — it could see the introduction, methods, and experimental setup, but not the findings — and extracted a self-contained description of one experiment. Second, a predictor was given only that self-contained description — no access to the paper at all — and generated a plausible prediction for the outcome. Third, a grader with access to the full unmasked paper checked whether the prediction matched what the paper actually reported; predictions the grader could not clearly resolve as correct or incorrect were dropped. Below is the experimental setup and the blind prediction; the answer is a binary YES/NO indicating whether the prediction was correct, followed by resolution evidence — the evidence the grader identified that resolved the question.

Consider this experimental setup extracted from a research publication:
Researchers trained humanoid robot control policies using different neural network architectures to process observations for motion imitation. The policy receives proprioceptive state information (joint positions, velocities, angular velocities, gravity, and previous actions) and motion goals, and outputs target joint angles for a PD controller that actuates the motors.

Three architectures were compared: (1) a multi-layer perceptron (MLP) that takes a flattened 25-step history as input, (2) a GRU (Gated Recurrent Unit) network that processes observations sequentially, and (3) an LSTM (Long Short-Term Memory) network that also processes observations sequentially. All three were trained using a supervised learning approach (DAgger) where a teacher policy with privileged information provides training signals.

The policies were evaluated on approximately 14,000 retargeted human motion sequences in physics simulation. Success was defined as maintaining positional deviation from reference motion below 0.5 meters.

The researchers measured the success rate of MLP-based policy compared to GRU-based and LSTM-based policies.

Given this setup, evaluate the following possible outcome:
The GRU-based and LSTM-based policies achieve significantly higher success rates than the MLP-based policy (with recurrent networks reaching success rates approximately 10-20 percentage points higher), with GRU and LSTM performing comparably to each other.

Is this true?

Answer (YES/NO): NO